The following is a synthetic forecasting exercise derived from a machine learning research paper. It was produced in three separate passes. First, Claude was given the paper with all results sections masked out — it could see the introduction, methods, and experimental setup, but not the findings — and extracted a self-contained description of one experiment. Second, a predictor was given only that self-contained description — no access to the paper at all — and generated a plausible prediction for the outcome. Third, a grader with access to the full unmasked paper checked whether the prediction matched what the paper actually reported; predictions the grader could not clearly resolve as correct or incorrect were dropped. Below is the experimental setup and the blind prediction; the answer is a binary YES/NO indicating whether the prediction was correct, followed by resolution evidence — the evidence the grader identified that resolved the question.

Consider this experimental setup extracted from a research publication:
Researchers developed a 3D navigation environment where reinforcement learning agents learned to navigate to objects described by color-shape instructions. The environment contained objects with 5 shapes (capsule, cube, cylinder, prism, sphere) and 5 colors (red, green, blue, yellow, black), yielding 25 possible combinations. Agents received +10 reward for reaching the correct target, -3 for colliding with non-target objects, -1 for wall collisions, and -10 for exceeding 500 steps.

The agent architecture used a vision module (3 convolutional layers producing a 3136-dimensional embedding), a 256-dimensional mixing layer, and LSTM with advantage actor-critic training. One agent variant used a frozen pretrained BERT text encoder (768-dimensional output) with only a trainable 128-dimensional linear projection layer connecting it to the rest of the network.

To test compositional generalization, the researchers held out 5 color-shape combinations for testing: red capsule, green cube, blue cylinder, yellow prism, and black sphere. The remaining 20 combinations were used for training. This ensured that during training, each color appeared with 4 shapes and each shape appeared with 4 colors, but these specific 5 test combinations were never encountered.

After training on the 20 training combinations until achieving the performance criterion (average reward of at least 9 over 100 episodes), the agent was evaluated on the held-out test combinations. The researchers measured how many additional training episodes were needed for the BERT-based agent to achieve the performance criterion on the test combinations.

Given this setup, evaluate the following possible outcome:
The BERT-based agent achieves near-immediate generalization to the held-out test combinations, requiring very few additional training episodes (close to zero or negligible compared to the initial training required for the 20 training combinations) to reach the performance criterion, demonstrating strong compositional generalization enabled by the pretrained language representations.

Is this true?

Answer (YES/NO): NO